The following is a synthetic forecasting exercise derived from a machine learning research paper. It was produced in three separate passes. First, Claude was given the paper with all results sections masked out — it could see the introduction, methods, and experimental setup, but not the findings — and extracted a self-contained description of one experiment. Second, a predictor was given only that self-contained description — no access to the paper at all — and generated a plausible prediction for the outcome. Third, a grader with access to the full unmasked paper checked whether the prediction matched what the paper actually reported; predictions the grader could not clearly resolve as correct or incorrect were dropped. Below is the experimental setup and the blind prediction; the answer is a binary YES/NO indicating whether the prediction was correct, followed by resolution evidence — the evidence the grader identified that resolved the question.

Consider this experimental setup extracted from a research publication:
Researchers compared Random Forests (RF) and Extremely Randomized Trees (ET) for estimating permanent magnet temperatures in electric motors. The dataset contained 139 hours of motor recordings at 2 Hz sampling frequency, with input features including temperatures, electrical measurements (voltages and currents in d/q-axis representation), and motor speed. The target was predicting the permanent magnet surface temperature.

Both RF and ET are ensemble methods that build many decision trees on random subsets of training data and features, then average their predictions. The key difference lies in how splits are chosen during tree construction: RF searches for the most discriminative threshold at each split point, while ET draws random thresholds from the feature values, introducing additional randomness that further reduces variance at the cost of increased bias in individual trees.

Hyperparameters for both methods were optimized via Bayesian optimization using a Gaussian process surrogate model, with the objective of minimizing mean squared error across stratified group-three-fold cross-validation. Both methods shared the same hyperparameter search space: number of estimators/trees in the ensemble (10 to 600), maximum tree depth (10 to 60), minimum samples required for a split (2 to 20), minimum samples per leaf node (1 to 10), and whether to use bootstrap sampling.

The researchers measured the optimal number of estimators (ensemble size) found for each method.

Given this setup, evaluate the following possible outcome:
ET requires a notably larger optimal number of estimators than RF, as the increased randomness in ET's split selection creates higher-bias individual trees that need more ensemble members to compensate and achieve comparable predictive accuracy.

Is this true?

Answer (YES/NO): YES